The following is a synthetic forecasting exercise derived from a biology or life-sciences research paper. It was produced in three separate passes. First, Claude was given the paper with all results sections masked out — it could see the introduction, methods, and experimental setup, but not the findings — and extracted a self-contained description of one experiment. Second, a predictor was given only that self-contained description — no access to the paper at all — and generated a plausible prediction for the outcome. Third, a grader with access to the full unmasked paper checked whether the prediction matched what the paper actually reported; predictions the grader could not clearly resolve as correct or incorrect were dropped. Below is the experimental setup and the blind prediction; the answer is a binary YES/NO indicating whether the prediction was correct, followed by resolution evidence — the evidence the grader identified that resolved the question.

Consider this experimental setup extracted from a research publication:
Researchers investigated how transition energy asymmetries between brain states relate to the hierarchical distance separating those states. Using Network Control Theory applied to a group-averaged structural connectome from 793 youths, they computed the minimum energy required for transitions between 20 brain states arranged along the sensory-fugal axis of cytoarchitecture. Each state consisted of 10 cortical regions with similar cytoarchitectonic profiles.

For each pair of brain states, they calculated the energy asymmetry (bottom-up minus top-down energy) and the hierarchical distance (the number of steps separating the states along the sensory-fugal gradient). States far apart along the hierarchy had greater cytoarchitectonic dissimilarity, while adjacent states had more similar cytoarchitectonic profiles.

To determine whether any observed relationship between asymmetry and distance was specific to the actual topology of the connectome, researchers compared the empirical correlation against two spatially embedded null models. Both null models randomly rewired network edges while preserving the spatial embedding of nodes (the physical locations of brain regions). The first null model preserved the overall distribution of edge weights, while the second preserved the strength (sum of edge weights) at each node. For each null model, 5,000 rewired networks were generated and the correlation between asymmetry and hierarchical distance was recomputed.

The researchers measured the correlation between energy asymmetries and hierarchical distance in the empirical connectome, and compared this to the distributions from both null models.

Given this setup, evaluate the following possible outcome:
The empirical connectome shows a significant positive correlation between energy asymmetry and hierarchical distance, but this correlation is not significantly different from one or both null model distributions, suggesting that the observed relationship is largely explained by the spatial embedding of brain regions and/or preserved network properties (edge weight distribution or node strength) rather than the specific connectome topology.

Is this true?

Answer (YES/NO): NO